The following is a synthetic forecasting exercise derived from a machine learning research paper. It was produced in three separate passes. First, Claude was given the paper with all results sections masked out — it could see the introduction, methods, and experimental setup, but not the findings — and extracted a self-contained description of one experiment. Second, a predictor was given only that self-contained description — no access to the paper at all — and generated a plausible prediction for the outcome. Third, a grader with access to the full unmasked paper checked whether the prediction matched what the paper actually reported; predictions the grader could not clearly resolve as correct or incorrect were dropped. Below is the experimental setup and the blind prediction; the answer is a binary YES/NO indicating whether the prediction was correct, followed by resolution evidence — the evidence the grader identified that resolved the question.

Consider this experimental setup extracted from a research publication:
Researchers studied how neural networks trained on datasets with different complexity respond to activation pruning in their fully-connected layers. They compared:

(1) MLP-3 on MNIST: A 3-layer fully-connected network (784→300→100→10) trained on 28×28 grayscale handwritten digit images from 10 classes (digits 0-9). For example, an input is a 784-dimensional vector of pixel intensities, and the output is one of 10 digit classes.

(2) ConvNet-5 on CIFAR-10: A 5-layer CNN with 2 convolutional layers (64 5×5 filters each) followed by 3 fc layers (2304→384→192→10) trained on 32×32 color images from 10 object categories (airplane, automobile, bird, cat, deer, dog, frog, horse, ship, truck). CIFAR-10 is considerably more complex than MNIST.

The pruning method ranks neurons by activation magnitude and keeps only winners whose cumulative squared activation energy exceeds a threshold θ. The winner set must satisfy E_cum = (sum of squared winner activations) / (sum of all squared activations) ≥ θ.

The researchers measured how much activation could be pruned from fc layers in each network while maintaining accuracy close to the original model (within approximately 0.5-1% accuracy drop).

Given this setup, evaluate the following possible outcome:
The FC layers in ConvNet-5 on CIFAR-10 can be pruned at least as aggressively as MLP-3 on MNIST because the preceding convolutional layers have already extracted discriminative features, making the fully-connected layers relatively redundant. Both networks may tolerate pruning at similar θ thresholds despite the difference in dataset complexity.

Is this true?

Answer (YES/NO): NO